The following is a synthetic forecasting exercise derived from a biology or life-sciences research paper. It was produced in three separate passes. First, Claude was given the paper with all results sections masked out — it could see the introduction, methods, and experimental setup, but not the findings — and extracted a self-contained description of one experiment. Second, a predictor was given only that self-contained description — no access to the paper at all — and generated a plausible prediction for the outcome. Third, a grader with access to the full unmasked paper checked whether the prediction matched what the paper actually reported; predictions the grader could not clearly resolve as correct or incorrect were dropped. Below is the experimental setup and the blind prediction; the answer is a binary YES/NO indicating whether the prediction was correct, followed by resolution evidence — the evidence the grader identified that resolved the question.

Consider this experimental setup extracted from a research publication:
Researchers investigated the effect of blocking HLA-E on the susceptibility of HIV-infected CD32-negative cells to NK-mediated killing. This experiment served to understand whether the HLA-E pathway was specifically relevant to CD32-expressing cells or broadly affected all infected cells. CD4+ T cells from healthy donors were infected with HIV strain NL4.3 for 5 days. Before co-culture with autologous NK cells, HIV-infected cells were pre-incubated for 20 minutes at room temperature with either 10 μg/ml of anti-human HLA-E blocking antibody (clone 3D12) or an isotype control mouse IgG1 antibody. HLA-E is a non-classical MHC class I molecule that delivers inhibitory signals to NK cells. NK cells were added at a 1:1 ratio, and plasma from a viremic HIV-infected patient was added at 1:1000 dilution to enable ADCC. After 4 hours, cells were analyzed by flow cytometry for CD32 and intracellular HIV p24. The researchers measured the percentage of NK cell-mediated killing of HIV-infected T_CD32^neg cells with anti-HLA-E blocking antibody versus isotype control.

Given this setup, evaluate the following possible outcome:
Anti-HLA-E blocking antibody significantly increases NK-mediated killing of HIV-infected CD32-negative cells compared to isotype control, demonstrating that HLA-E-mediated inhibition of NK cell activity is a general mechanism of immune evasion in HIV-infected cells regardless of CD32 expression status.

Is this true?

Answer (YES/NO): NO